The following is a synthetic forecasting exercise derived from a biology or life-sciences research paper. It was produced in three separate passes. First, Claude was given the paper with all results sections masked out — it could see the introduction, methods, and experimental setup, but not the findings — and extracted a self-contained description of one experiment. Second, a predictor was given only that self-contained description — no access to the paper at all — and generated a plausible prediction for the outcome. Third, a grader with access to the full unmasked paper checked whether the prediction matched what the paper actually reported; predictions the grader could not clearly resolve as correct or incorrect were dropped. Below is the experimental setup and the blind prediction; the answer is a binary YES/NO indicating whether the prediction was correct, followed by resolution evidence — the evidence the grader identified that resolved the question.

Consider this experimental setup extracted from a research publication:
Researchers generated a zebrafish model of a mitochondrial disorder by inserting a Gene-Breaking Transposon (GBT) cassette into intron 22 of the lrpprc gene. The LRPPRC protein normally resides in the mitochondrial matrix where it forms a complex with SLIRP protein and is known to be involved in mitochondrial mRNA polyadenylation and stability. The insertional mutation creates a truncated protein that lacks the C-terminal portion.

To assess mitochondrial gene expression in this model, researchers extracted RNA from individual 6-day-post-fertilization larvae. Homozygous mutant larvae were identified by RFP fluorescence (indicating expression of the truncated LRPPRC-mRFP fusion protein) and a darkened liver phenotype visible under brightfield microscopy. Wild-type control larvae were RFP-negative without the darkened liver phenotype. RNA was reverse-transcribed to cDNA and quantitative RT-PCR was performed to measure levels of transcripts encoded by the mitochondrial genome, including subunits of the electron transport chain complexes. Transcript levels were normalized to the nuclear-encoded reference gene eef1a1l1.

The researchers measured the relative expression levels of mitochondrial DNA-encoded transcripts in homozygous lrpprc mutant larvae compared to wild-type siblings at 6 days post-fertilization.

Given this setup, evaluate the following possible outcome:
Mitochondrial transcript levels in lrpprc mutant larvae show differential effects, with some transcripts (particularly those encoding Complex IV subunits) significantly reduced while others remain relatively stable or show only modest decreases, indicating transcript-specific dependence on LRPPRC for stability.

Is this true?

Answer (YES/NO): NO